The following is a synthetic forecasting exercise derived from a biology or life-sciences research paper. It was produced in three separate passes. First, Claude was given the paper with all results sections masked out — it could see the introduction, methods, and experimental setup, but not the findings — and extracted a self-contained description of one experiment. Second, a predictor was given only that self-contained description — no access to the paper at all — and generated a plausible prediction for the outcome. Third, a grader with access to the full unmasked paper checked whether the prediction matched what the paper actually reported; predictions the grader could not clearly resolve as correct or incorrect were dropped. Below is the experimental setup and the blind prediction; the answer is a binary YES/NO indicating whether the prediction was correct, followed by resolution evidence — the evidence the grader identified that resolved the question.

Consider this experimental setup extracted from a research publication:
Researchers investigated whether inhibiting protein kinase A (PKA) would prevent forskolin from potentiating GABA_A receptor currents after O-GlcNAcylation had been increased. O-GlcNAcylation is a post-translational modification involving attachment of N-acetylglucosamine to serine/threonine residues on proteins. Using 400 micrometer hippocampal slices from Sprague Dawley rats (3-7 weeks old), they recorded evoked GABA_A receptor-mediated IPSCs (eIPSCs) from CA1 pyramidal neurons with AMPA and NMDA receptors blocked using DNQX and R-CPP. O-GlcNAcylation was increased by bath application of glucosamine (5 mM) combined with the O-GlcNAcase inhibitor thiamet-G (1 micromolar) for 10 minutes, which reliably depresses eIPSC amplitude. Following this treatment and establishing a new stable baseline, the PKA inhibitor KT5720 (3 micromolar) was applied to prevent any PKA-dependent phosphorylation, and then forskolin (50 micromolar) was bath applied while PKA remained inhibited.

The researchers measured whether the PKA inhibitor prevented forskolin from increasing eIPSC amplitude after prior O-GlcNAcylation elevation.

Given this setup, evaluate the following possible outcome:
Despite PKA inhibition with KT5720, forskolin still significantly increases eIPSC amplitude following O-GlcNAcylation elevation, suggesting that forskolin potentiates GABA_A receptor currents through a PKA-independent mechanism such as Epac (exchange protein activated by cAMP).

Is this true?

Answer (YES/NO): NO